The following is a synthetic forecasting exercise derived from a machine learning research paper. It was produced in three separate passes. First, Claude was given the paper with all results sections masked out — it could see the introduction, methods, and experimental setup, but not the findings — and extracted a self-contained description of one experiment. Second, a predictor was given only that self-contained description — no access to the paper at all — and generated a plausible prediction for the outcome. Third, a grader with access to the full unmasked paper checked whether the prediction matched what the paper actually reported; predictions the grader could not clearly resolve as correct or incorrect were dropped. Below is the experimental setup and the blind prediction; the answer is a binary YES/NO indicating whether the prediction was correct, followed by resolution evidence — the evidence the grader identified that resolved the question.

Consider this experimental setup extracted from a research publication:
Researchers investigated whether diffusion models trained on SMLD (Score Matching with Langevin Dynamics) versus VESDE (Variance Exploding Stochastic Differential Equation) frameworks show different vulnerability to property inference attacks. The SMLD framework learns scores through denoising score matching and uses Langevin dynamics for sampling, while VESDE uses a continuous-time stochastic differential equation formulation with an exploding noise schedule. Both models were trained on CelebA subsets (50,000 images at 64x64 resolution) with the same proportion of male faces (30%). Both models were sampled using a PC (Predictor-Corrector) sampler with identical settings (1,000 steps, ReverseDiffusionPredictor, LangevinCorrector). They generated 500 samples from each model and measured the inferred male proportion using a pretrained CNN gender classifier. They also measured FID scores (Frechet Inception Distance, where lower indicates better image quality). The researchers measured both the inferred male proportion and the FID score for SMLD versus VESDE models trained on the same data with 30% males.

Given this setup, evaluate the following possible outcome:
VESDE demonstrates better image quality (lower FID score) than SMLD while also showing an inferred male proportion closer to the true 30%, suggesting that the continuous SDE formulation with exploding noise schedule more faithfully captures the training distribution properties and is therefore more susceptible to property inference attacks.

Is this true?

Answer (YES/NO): NO